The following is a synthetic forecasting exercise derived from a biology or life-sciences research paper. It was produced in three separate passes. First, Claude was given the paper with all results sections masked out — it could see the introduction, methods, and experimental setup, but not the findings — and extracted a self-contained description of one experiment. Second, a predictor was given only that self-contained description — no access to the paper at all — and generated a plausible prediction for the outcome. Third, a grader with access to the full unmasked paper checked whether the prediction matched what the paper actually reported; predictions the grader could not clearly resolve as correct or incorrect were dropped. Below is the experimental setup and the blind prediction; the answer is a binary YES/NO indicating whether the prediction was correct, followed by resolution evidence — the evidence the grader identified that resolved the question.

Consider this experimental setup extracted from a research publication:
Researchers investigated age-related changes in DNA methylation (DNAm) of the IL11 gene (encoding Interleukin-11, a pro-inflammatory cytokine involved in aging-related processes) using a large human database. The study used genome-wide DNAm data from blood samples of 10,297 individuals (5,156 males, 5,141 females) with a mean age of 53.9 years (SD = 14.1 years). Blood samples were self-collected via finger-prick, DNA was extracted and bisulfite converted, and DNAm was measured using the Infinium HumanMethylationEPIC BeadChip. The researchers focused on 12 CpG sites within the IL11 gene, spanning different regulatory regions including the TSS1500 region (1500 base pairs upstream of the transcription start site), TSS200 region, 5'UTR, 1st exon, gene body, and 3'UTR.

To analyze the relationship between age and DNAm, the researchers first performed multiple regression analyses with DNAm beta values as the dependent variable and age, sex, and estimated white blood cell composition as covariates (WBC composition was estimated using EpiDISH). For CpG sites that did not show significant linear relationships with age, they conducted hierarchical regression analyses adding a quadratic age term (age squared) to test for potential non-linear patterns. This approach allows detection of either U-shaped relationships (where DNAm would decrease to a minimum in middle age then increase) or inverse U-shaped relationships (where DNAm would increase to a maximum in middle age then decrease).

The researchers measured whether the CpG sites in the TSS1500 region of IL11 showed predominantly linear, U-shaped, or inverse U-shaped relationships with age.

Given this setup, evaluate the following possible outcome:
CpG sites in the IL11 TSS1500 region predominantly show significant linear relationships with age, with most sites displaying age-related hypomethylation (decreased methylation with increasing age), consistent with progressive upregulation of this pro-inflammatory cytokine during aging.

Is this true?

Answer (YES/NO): NO